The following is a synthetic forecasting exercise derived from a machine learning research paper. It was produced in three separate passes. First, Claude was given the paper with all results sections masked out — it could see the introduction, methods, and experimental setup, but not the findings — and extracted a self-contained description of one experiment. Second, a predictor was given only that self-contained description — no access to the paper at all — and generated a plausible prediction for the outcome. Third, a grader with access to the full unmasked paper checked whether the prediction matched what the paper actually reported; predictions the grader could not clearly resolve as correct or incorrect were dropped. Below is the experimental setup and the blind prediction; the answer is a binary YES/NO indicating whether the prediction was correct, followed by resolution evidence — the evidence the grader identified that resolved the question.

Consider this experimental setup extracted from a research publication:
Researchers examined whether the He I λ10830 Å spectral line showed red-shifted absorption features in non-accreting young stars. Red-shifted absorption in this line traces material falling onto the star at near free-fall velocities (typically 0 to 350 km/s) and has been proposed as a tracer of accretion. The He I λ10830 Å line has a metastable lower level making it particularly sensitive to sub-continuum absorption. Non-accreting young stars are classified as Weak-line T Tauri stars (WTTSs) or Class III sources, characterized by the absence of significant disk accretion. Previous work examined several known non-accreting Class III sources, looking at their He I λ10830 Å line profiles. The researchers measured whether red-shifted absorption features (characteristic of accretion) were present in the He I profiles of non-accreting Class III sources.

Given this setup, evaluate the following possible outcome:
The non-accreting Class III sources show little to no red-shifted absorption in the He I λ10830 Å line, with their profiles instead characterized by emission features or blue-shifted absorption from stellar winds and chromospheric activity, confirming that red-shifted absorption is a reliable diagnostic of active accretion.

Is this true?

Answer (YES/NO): YES